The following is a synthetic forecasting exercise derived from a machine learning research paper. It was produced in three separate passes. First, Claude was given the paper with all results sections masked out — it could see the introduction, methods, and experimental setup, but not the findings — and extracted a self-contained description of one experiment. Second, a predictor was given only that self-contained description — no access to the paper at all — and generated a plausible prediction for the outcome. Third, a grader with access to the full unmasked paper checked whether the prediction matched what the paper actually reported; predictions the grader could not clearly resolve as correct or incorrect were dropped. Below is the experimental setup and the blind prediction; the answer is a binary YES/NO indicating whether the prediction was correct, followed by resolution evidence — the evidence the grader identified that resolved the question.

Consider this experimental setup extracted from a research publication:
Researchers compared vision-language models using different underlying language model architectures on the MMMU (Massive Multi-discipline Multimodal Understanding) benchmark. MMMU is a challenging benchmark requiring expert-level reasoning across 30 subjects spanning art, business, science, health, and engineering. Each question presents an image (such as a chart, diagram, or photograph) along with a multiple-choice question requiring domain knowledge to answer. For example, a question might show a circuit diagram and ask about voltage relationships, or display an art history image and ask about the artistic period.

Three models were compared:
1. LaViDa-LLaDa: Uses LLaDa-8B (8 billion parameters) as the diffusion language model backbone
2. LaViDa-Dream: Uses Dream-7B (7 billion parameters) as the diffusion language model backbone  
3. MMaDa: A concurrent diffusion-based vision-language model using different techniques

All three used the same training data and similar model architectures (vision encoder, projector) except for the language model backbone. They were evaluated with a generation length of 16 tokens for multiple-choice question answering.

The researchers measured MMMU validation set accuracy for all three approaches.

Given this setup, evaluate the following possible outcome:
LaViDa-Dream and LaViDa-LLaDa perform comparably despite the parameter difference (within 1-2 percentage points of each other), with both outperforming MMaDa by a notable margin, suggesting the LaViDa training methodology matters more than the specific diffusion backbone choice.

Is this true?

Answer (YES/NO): YES